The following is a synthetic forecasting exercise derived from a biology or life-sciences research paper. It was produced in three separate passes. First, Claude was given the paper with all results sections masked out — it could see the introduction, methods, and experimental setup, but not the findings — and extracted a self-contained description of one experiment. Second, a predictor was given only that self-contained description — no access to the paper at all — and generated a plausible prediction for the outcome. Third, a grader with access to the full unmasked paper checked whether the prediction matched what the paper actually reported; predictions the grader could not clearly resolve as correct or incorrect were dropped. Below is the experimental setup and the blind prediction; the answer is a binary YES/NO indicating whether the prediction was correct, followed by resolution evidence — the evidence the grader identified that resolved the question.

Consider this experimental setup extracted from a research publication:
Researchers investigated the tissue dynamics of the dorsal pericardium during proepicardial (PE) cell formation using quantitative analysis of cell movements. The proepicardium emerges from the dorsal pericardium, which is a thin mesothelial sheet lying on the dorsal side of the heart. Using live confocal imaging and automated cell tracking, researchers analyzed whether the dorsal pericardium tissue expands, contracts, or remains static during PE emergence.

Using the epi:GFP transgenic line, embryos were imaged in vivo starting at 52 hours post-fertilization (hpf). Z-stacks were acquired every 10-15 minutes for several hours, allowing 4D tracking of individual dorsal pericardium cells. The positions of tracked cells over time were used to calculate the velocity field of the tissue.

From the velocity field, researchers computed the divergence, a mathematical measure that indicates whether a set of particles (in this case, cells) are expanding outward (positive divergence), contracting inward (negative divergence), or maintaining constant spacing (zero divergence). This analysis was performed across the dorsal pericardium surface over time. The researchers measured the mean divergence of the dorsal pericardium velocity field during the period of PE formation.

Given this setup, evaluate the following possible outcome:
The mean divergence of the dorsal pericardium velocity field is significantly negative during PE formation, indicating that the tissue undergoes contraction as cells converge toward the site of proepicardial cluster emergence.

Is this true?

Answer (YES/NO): YES